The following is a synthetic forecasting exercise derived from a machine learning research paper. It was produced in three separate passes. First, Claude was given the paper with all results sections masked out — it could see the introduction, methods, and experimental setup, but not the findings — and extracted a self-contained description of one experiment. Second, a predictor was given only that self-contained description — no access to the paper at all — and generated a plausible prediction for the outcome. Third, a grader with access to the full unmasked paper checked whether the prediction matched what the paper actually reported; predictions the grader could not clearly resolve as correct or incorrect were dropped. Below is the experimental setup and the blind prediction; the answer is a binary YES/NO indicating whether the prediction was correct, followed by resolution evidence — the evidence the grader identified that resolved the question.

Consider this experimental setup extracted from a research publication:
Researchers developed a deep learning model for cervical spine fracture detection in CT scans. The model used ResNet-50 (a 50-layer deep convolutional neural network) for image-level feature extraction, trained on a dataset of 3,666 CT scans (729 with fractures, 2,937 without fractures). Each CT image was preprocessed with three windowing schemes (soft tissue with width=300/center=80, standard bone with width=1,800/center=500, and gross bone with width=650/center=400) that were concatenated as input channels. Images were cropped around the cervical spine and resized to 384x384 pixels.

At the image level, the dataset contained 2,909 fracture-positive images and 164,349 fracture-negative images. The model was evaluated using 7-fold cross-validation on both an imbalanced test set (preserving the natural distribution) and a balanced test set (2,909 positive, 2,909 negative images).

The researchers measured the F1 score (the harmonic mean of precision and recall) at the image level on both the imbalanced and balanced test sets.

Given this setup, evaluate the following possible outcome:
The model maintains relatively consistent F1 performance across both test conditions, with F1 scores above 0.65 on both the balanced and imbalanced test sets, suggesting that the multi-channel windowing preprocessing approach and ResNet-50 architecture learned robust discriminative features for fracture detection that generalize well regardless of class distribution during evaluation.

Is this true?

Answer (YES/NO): NO